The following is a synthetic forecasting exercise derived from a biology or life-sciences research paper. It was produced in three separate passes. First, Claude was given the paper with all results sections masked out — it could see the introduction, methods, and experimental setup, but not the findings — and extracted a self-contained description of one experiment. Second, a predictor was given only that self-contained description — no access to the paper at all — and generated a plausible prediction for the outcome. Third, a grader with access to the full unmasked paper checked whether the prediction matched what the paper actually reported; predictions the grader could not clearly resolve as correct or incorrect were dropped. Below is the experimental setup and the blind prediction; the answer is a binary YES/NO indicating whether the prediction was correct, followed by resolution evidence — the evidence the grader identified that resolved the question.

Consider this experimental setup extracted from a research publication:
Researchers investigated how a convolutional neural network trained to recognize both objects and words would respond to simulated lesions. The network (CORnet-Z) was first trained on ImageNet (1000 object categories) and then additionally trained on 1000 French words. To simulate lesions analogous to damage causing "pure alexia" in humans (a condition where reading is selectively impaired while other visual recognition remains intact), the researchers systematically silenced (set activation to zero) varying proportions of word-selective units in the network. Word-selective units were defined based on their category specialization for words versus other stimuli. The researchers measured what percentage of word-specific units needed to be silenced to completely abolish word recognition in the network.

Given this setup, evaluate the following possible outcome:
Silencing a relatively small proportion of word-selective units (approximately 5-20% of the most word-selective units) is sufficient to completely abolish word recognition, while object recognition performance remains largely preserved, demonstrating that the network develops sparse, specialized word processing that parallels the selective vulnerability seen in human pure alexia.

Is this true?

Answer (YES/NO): YES